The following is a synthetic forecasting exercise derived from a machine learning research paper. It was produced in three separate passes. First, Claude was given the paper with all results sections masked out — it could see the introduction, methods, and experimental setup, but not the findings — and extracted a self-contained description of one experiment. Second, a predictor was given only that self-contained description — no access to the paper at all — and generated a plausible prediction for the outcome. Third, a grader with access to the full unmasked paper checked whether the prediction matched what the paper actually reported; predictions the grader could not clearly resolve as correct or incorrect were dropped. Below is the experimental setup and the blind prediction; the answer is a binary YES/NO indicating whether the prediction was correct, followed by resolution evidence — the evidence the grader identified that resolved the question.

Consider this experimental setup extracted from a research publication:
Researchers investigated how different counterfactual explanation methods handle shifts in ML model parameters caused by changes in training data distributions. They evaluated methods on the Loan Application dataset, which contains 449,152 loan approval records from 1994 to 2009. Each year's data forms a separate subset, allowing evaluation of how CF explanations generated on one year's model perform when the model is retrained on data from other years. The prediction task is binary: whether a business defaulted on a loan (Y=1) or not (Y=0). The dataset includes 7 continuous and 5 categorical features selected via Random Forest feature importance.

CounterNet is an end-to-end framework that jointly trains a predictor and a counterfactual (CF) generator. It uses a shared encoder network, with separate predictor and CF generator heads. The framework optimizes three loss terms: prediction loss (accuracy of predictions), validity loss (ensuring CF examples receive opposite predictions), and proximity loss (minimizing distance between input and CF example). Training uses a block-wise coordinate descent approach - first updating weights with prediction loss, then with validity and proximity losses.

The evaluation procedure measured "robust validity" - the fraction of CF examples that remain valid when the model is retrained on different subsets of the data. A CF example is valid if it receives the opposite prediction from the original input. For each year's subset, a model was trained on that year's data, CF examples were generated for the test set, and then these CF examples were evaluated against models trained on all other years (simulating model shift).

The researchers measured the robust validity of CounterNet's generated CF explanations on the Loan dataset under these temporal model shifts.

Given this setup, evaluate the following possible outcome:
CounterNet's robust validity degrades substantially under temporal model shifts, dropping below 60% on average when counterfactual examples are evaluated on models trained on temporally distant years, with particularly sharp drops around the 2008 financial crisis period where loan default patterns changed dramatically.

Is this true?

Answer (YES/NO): NO